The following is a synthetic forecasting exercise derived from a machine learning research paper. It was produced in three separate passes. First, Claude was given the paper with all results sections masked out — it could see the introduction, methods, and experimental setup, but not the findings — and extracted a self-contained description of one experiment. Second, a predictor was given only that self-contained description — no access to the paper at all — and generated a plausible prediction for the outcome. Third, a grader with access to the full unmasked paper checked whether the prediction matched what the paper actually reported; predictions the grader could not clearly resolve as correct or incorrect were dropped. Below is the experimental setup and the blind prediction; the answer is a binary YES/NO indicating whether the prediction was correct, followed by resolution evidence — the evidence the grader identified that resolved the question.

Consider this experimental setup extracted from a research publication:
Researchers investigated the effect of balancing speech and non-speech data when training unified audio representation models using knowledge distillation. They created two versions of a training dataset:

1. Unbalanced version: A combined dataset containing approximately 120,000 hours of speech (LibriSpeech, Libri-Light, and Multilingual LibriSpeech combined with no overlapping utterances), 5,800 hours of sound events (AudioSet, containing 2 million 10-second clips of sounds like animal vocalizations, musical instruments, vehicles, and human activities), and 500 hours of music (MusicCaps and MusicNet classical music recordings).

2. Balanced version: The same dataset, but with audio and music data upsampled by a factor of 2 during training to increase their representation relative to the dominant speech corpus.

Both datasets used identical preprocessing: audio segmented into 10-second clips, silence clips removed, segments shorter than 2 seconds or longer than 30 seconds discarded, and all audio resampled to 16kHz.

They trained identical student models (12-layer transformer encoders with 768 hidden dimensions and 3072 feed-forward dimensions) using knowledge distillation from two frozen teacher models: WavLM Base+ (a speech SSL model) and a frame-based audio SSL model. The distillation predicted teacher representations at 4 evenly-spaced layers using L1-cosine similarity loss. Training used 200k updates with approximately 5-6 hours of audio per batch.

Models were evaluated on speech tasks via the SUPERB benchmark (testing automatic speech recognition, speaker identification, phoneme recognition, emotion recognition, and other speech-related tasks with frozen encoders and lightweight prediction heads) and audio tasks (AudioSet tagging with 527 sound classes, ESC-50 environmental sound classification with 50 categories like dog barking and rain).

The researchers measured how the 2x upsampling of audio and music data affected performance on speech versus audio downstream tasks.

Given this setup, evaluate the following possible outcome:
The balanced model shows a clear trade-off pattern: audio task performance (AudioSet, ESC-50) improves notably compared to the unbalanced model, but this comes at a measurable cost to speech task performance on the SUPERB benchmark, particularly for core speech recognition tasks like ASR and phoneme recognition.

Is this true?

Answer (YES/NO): YES